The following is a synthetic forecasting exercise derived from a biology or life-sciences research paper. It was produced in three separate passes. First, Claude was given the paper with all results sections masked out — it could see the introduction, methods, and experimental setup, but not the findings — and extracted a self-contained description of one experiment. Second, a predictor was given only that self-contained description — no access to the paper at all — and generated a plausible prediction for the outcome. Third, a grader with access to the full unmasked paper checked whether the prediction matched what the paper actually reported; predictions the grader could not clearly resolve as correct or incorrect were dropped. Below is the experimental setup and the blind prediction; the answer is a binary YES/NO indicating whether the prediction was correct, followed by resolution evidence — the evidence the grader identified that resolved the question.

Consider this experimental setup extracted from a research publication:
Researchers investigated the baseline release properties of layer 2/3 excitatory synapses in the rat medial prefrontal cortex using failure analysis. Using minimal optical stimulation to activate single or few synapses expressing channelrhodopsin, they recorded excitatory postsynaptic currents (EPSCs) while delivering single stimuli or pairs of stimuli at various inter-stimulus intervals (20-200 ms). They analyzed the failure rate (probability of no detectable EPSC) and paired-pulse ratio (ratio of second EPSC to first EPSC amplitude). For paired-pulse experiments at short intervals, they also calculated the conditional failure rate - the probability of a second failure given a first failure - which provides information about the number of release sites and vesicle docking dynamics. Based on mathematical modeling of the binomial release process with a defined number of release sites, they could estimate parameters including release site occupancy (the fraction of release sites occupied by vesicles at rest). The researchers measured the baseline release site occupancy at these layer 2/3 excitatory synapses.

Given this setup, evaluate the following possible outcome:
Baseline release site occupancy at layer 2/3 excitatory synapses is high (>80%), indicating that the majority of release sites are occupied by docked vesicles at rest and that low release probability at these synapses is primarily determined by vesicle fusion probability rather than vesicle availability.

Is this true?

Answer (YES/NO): NO